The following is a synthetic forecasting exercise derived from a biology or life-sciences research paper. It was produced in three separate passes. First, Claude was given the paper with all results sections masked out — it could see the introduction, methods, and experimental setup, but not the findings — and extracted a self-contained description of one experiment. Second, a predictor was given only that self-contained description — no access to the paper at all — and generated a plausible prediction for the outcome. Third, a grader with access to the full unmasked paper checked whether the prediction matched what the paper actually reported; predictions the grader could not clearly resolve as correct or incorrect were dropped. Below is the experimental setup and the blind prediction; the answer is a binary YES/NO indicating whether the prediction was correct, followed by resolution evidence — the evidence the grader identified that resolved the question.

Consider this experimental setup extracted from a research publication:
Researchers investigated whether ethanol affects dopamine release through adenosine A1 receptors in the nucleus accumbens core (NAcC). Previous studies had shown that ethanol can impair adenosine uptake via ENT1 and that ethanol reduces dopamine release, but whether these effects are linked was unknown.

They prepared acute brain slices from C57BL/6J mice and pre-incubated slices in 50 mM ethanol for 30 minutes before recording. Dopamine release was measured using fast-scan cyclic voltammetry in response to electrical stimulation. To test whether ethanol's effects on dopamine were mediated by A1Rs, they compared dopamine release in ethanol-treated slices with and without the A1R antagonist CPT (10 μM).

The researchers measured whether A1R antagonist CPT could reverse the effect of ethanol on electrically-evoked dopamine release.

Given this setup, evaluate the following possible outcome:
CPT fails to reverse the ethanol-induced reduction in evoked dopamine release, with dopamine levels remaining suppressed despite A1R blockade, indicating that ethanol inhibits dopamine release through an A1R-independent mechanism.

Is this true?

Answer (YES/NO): NO